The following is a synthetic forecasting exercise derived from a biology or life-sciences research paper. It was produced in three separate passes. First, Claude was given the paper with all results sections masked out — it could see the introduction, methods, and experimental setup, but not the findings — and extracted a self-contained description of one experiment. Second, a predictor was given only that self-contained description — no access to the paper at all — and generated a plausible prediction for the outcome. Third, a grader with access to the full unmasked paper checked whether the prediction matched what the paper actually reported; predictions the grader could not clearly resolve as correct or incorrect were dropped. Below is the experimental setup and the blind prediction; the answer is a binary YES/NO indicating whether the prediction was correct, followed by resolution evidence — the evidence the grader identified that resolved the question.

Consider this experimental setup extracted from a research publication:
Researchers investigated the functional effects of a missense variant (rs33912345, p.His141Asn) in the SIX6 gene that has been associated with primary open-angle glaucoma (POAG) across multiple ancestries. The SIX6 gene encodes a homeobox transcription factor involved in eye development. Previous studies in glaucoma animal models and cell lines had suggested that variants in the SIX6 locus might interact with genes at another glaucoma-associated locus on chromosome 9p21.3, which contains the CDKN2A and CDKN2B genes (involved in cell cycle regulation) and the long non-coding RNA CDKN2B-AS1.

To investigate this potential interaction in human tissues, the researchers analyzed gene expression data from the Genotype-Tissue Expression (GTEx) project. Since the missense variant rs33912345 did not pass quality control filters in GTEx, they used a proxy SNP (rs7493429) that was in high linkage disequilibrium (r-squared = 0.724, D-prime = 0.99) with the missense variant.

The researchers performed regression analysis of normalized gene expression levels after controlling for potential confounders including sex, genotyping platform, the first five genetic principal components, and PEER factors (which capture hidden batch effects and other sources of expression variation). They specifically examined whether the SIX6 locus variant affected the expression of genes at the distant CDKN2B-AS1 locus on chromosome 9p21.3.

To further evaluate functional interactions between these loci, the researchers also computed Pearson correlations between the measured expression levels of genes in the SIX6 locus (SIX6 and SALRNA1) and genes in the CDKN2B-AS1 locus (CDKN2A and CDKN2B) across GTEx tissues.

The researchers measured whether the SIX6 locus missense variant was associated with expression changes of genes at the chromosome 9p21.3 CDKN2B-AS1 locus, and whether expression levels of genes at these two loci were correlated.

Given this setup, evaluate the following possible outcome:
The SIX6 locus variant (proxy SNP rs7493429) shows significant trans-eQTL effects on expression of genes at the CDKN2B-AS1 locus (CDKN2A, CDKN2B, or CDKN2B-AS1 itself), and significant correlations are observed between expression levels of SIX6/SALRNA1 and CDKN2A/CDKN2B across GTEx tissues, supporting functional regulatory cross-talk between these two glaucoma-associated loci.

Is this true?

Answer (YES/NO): NO